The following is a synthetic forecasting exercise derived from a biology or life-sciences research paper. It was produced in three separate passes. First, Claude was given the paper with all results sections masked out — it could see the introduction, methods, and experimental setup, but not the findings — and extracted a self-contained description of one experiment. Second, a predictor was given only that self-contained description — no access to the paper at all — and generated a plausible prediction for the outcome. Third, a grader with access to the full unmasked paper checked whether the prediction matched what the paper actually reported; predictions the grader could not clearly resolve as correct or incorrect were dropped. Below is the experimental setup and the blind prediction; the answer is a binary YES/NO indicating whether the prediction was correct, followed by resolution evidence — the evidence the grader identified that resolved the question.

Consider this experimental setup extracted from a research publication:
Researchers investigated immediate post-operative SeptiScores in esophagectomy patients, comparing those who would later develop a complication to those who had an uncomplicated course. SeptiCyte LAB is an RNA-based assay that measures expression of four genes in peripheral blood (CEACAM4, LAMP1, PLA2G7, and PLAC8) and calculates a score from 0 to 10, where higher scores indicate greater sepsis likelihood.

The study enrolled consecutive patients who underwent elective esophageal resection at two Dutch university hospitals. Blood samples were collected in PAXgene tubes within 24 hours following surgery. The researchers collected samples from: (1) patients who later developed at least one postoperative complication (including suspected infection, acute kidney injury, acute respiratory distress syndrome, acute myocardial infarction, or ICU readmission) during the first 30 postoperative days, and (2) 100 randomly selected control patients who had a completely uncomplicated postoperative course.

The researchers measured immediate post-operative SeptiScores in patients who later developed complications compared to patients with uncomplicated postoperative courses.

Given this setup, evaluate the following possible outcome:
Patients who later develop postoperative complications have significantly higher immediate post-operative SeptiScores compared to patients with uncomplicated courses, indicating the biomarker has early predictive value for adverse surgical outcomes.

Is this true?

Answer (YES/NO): NO